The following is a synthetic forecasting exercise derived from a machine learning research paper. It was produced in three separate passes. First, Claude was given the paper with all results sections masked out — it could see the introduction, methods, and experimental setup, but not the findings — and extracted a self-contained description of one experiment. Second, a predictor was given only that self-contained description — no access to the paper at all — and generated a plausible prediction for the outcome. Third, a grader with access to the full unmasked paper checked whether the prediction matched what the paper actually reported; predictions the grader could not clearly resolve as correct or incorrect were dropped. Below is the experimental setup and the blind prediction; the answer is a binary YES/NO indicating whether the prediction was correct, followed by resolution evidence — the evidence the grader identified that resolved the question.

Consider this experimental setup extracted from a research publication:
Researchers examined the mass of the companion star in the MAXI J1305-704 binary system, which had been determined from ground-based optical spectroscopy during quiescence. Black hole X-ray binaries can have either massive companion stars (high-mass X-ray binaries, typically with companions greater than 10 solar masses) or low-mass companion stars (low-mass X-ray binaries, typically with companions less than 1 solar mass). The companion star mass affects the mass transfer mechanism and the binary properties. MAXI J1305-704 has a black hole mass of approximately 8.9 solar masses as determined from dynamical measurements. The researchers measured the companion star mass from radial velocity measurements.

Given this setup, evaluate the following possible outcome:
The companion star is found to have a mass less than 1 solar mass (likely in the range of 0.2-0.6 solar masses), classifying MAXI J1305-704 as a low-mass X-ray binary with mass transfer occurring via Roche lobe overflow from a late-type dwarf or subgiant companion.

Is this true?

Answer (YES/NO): YES